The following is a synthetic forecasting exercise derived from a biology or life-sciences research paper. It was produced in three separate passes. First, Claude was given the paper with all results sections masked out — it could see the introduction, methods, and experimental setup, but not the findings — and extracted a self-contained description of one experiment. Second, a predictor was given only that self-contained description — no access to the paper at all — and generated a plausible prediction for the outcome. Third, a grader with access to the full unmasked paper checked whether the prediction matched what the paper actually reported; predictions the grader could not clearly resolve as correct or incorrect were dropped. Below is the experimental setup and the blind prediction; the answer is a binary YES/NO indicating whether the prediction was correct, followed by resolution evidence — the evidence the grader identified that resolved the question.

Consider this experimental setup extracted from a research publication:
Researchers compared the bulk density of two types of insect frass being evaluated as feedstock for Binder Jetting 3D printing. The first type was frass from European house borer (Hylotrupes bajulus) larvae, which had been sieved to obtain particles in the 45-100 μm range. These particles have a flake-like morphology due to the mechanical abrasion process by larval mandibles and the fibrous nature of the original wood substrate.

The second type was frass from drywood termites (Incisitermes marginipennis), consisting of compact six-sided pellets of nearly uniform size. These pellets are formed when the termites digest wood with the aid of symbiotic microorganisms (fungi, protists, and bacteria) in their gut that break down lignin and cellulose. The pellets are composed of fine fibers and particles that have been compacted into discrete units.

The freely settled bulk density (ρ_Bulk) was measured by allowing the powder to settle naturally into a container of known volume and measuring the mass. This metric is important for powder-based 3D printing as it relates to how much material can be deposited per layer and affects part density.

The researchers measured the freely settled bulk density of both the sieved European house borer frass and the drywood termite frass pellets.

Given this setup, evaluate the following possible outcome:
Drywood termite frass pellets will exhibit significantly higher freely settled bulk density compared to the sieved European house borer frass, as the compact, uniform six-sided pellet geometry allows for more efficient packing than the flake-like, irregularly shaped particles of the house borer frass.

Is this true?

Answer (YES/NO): YES